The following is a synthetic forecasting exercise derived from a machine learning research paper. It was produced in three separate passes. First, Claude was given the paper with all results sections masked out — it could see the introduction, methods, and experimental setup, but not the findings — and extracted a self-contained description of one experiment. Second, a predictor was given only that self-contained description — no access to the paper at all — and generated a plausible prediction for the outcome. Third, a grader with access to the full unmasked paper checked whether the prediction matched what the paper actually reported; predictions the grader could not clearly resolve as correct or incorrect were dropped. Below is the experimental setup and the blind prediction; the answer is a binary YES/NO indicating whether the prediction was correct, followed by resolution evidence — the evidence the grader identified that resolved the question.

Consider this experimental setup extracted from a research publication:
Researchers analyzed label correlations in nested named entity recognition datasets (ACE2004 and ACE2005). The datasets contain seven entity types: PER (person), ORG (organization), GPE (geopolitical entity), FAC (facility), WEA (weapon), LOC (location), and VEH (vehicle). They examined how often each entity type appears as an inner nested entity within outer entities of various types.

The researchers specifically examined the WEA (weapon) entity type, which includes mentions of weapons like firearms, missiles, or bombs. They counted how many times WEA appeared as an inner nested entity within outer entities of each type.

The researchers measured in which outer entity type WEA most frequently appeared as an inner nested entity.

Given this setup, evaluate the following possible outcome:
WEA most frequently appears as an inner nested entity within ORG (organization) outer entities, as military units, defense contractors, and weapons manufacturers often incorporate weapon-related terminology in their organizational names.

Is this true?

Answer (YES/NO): NO